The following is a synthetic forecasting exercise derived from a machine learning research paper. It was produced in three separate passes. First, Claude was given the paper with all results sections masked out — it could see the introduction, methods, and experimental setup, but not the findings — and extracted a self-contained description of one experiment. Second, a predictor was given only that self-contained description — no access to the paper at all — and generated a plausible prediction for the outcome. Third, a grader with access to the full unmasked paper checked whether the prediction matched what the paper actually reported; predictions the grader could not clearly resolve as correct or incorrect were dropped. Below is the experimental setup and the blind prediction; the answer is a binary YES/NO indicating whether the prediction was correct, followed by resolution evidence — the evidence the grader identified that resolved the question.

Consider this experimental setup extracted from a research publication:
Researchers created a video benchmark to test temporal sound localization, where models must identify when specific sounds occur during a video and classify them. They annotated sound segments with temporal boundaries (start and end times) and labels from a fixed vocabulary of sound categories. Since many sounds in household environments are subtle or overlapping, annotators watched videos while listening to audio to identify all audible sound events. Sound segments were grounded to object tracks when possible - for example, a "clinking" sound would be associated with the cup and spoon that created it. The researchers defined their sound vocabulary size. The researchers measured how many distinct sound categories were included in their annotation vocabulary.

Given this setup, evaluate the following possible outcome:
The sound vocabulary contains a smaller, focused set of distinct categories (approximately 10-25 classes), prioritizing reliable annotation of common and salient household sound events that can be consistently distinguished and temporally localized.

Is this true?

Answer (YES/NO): YES